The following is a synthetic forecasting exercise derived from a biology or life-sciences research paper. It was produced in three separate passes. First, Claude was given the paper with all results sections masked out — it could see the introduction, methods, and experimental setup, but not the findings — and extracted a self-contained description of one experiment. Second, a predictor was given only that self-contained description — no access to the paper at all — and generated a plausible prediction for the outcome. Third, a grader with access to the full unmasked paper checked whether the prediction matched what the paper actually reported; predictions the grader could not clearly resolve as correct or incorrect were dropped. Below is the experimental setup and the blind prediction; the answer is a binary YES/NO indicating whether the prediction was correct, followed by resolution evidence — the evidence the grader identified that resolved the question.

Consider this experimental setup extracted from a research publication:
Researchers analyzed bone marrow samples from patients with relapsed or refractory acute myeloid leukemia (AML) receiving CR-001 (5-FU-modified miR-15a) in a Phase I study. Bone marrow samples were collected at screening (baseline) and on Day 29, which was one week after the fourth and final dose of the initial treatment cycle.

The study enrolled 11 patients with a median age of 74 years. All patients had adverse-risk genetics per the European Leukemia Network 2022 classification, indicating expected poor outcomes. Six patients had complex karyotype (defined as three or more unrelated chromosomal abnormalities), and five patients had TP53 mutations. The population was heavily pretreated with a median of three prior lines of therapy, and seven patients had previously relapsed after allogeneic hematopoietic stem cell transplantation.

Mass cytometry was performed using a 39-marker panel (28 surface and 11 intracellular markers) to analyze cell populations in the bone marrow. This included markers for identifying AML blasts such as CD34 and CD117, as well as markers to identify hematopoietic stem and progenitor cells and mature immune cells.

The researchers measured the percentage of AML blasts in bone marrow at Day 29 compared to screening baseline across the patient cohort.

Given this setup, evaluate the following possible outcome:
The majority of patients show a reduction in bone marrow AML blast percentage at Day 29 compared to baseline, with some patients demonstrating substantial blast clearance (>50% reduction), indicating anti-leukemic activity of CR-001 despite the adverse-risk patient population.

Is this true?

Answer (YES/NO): NO